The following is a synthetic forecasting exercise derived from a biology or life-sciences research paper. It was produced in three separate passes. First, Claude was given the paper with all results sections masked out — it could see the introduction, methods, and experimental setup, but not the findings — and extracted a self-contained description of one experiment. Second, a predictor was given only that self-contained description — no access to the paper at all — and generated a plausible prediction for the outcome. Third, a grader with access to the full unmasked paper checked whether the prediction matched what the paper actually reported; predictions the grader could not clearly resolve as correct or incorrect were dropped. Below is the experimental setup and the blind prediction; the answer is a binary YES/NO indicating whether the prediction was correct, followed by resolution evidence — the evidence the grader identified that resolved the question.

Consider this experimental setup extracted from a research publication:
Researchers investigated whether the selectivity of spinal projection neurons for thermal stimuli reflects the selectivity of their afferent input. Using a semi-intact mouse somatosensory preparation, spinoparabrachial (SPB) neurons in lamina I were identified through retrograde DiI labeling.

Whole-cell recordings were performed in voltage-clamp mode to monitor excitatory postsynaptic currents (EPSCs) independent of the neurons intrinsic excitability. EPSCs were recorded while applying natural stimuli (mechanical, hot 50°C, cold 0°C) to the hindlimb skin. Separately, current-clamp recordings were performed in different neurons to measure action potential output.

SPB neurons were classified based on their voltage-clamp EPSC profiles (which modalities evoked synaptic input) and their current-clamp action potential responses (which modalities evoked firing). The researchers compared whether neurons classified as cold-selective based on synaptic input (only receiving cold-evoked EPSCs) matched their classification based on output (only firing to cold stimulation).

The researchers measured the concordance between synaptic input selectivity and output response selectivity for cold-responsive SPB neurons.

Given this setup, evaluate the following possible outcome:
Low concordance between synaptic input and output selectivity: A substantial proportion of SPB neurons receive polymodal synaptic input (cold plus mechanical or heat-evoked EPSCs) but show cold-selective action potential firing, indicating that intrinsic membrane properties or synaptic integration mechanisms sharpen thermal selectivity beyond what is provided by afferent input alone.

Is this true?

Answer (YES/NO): NO